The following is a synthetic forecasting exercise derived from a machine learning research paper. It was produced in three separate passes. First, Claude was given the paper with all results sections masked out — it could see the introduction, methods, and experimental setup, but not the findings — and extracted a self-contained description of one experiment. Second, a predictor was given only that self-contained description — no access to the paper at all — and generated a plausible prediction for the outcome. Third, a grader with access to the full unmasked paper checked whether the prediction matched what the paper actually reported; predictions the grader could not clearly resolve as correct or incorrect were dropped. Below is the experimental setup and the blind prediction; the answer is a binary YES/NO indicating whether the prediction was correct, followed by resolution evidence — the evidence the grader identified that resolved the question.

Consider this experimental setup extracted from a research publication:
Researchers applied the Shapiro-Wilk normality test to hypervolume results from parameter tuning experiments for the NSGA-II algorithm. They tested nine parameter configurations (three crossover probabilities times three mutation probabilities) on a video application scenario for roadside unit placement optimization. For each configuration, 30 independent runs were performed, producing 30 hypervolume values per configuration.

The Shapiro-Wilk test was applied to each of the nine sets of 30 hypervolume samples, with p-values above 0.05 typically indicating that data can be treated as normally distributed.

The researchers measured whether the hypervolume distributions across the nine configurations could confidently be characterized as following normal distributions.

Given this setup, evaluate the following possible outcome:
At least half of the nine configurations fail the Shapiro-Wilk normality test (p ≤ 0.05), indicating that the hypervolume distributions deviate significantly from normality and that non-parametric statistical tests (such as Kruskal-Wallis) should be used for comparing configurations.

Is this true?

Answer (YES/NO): NO